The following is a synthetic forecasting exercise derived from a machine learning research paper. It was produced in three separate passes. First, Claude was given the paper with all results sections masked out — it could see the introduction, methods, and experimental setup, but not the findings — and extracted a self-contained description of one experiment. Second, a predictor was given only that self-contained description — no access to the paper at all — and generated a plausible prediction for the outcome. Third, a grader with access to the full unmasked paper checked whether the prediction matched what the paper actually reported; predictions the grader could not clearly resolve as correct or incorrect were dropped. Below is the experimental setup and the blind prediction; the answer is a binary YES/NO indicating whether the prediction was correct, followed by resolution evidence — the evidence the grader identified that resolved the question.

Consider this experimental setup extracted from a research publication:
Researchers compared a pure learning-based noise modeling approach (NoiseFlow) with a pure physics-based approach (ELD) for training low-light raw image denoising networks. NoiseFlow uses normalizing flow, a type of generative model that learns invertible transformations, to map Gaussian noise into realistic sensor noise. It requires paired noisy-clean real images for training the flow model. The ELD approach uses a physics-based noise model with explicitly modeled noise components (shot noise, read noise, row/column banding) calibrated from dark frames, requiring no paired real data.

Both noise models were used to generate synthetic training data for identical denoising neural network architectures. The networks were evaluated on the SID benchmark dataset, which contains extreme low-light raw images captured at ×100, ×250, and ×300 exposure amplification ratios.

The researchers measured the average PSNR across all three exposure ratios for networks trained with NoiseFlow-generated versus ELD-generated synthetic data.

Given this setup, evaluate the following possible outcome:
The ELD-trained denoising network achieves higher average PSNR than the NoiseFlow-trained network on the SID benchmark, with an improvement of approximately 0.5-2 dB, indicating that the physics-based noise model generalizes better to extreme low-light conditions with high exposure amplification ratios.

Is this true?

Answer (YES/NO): YES